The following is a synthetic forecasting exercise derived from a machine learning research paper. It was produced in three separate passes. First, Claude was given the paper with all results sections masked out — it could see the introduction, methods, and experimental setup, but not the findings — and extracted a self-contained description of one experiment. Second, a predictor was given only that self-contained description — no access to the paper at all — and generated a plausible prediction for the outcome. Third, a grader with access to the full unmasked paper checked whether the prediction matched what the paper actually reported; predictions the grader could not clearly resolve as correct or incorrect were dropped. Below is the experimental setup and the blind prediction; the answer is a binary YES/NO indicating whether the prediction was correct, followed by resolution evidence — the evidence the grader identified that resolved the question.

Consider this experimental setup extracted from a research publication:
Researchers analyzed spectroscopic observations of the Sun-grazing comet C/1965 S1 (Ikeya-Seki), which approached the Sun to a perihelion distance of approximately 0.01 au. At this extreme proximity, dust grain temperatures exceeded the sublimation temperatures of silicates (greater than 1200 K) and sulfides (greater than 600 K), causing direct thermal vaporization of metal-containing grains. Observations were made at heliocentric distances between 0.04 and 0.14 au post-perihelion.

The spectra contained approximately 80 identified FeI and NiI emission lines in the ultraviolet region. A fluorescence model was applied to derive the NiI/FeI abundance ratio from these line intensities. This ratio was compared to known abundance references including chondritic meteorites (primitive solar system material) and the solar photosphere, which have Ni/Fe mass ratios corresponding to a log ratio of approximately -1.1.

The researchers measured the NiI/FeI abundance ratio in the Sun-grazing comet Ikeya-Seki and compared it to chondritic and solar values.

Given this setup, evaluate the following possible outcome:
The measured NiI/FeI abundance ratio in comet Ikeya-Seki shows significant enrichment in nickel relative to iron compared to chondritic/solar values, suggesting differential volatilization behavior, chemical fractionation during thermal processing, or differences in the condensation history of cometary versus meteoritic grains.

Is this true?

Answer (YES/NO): NO